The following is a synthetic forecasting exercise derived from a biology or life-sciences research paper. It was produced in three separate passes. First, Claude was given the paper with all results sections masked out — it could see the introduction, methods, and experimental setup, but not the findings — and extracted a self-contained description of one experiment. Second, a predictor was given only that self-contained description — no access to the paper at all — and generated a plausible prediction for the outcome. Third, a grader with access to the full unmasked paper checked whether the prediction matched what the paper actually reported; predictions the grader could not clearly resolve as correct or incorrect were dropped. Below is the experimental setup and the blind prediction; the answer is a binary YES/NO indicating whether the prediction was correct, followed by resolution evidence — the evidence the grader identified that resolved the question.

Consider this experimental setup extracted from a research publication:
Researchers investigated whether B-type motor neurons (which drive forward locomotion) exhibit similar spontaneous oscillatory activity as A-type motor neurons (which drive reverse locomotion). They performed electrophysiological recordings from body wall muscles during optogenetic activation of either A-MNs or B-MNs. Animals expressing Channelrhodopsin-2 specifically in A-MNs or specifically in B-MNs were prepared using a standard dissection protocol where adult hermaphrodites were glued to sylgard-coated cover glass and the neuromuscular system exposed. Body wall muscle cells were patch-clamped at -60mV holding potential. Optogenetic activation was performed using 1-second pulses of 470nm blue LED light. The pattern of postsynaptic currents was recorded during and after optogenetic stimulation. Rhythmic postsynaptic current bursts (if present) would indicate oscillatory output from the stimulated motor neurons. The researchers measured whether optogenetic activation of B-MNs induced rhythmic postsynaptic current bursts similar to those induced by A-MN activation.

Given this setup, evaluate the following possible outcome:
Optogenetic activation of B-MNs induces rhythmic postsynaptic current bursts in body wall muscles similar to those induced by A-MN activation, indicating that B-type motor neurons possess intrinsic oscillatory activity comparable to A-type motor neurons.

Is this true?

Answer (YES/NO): NO